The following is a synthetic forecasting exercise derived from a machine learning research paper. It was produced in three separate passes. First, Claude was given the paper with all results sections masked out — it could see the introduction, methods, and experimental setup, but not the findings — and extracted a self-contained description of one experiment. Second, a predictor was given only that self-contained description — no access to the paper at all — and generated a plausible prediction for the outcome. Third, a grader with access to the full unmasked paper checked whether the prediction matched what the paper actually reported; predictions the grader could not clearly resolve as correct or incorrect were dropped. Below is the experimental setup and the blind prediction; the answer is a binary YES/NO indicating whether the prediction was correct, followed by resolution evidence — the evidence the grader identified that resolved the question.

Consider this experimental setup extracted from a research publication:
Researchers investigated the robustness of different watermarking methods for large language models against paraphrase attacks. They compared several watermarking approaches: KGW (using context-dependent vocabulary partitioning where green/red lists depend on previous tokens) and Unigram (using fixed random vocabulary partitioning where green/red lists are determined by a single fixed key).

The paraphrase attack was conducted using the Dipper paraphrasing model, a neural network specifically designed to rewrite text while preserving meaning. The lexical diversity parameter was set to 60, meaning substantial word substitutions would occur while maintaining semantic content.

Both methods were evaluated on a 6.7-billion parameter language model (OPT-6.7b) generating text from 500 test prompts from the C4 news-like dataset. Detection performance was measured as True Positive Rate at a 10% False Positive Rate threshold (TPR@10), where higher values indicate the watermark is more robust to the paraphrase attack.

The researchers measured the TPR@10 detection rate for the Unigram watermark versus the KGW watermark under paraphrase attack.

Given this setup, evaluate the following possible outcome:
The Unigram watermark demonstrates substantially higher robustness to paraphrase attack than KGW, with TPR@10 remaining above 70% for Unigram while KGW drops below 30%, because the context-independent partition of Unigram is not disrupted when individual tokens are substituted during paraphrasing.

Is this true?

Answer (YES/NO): NO